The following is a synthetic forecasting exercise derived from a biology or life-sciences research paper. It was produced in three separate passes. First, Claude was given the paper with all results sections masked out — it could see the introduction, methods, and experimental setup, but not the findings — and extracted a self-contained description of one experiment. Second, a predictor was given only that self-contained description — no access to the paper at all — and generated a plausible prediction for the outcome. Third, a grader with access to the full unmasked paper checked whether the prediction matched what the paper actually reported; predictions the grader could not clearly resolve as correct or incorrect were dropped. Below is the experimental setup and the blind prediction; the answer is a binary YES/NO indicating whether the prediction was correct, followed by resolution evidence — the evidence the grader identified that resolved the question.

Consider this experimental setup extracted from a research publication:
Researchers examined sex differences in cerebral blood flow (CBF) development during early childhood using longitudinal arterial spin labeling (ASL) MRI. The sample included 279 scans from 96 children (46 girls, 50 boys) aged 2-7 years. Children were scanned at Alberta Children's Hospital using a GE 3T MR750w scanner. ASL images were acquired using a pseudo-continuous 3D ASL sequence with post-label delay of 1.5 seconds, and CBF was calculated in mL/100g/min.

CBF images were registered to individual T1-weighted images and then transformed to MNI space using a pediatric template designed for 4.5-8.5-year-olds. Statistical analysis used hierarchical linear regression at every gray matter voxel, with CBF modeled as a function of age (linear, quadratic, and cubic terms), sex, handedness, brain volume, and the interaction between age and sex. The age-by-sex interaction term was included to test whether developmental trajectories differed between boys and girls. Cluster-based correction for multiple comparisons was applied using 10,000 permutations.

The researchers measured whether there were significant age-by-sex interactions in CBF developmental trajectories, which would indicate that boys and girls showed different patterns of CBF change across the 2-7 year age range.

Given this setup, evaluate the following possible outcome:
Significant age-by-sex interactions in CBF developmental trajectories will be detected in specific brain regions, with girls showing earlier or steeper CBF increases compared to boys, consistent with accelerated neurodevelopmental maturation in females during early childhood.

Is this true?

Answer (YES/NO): NO